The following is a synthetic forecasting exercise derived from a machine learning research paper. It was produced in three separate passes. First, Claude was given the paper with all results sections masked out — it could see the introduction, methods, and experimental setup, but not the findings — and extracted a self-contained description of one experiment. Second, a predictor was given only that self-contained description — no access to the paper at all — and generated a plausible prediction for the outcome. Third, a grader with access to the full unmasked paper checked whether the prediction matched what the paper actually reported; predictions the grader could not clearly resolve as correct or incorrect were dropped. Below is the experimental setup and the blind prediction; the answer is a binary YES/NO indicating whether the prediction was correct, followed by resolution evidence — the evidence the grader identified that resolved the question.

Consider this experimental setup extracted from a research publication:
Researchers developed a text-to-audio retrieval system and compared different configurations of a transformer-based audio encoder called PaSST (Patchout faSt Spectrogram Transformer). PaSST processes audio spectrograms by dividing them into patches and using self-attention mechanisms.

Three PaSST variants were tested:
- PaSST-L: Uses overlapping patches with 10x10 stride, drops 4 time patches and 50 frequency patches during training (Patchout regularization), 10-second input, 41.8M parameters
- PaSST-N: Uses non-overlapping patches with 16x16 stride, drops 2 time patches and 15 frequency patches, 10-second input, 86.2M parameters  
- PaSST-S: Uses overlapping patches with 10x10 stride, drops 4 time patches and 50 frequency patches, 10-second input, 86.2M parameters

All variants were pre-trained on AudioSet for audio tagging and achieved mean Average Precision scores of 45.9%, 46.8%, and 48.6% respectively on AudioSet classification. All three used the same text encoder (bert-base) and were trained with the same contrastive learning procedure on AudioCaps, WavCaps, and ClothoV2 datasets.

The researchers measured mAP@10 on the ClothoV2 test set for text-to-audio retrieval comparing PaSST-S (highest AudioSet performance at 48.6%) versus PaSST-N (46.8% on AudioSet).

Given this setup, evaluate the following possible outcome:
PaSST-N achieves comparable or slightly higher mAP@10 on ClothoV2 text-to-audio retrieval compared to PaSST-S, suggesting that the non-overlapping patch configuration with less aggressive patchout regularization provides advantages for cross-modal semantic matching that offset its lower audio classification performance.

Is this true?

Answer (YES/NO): YES